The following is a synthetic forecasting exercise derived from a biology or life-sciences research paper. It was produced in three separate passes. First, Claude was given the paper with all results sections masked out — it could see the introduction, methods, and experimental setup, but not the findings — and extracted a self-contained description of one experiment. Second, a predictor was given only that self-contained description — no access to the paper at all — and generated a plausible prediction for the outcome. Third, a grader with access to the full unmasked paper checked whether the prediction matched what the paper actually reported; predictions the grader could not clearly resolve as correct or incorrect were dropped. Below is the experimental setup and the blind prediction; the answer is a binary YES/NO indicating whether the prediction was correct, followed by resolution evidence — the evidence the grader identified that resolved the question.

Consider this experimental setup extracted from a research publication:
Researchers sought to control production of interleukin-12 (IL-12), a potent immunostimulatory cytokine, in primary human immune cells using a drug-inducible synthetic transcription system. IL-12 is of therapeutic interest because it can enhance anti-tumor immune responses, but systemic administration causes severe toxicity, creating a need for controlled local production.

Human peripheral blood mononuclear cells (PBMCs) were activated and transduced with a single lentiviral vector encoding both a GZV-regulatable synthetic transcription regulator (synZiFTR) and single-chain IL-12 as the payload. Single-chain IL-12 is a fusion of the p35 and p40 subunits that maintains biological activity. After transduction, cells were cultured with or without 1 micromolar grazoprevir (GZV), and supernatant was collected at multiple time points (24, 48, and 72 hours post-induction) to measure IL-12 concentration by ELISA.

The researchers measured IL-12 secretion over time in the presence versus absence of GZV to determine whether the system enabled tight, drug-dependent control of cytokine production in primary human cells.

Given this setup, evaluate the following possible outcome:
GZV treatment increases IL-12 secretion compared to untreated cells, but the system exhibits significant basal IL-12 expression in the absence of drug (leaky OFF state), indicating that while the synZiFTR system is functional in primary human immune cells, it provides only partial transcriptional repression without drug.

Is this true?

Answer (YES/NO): NO